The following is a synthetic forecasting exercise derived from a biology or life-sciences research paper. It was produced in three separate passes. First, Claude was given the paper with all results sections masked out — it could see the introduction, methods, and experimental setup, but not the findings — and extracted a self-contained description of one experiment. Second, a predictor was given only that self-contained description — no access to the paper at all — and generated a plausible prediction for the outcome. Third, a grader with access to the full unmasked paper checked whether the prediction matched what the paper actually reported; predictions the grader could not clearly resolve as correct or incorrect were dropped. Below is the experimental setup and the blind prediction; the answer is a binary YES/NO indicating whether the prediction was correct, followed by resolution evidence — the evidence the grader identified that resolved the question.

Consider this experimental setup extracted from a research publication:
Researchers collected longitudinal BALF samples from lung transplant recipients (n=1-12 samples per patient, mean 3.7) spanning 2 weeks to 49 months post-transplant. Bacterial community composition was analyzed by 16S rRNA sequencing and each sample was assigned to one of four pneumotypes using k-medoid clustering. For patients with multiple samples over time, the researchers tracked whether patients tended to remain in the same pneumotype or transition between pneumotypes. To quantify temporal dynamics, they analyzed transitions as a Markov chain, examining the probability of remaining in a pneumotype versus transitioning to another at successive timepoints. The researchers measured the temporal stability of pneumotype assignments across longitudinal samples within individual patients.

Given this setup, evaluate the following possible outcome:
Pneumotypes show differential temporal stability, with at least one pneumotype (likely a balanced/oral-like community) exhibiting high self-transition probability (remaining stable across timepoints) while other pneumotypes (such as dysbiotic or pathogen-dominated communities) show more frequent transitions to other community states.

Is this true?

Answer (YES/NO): YES